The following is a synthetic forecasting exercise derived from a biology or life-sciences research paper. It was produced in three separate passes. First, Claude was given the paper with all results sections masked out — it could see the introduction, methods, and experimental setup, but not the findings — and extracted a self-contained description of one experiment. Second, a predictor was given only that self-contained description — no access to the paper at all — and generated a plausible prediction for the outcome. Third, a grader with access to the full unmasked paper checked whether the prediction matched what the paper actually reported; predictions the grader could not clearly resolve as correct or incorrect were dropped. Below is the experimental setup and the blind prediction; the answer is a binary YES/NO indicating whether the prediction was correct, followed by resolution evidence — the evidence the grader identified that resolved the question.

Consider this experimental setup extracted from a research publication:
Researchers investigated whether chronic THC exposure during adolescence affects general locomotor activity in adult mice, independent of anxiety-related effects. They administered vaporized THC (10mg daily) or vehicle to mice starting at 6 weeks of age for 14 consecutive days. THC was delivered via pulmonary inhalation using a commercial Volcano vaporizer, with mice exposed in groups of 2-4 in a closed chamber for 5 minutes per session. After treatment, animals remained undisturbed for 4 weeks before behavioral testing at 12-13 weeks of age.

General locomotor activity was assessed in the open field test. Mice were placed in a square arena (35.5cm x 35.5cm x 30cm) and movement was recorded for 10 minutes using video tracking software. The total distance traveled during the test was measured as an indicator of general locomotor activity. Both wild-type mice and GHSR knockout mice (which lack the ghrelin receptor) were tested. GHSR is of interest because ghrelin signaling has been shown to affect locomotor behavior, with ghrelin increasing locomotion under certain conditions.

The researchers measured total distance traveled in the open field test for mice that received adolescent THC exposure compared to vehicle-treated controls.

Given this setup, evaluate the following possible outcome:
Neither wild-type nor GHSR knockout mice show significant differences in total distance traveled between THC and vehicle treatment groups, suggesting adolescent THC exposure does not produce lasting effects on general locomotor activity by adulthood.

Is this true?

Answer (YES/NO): YES